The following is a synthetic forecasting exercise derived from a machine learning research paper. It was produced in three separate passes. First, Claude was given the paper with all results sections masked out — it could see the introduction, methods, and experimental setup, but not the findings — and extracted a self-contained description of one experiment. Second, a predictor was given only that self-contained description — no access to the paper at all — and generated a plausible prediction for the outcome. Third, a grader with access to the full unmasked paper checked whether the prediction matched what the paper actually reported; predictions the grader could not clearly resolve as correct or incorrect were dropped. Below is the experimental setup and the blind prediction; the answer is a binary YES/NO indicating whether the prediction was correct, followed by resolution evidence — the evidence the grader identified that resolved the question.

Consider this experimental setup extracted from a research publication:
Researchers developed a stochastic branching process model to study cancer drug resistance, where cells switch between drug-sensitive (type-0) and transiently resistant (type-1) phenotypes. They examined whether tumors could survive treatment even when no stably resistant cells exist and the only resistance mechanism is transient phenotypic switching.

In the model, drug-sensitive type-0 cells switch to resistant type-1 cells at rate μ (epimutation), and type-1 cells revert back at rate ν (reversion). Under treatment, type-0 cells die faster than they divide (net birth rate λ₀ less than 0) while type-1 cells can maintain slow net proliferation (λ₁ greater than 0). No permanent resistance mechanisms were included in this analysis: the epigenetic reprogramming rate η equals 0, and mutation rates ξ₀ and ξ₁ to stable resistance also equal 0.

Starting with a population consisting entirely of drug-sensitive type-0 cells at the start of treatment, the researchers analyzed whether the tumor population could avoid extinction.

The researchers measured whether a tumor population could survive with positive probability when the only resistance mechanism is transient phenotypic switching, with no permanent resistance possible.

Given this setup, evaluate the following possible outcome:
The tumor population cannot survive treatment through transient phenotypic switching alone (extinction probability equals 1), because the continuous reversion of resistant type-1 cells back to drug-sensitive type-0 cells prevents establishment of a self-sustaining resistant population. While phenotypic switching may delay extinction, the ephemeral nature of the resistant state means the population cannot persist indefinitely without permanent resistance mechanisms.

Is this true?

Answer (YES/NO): NO